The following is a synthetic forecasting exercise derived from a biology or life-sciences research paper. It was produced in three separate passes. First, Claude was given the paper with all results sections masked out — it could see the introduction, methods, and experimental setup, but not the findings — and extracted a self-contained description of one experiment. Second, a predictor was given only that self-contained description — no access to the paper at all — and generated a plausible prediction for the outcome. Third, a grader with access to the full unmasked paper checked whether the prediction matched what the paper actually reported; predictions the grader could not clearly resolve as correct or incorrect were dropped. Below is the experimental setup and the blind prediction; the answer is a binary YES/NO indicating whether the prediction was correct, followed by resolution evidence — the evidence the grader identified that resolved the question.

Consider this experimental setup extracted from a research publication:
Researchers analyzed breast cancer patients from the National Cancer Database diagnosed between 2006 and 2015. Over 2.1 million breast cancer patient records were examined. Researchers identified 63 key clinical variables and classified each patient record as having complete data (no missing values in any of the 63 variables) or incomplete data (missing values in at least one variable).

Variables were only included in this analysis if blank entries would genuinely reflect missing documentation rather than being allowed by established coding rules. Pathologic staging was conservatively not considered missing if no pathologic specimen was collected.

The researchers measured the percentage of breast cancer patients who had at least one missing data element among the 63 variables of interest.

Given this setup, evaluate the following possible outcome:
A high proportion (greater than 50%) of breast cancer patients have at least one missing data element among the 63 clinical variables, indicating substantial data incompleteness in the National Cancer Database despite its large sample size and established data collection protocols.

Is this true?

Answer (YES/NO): YES